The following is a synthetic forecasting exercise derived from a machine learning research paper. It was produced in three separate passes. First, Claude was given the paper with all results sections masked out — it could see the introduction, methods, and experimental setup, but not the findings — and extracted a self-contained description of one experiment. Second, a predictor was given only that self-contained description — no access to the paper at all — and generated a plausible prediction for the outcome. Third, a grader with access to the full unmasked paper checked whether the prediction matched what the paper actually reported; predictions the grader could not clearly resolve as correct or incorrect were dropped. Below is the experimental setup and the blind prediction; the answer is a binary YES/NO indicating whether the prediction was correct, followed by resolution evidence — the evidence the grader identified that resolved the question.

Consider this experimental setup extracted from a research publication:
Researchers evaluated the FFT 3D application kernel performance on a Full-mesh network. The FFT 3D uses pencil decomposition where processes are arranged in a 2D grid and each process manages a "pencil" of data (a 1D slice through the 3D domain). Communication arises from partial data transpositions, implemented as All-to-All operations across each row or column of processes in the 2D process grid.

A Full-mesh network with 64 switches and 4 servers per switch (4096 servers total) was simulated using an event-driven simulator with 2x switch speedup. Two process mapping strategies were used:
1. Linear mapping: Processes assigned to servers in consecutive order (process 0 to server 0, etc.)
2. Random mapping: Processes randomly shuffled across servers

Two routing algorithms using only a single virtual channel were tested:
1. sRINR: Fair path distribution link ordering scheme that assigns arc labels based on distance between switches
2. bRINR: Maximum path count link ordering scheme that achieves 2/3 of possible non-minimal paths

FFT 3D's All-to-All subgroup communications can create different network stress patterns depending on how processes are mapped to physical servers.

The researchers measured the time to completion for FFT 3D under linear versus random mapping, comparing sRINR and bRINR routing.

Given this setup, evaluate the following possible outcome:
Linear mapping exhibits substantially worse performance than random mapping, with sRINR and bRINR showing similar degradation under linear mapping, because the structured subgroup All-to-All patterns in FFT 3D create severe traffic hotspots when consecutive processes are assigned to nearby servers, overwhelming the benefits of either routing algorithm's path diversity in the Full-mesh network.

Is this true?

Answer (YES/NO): NO